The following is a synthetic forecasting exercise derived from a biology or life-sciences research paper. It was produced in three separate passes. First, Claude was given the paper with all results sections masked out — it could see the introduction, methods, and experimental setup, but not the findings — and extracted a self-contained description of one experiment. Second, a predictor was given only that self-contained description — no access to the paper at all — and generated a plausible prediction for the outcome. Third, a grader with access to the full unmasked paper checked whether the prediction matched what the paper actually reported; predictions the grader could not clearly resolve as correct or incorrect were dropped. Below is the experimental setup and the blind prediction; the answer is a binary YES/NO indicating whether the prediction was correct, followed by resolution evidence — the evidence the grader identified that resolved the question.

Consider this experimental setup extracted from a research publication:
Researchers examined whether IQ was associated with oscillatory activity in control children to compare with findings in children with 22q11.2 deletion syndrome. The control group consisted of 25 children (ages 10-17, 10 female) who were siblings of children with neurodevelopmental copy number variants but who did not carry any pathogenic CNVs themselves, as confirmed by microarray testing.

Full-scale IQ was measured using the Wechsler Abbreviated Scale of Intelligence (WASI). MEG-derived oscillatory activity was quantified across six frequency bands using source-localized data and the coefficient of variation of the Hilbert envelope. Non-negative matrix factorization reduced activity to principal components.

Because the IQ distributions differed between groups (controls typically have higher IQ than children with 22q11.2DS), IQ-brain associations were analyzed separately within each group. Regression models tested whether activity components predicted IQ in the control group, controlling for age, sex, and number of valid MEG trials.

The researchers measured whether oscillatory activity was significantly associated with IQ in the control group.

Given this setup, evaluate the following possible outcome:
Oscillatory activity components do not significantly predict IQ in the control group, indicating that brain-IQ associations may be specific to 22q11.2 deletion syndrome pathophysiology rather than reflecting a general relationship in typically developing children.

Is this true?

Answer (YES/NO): NO